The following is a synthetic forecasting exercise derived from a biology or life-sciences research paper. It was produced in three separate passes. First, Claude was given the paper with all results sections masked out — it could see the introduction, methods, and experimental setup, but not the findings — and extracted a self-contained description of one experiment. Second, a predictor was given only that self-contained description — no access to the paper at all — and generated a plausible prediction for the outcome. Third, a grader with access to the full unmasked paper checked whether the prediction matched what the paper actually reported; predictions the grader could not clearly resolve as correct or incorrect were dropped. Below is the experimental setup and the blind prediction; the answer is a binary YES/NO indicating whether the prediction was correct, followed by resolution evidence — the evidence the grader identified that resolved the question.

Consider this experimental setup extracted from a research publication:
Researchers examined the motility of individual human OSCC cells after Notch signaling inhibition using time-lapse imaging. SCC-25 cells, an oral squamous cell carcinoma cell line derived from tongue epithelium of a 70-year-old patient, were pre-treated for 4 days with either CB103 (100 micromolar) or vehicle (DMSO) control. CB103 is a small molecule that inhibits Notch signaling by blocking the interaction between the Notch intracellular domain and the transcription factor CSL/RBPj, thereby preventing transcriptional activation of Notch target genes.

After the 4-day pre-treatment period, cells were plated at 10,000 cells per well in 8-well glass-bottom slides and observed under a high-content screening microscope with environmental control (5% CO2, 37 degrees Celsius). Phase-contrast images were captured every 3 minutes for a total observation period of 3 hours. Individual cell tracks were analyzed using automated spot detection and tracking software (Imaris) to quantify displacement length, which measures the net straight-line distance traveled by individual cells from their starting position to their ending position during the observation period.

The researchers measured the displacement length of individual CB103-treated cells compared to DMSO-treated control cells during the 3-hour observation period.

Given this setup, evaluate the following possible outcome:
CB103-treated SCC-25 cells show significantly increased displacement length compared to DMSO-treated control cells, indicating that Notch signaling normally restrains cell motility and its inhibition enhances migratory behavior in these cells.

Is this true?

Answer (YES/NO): NO